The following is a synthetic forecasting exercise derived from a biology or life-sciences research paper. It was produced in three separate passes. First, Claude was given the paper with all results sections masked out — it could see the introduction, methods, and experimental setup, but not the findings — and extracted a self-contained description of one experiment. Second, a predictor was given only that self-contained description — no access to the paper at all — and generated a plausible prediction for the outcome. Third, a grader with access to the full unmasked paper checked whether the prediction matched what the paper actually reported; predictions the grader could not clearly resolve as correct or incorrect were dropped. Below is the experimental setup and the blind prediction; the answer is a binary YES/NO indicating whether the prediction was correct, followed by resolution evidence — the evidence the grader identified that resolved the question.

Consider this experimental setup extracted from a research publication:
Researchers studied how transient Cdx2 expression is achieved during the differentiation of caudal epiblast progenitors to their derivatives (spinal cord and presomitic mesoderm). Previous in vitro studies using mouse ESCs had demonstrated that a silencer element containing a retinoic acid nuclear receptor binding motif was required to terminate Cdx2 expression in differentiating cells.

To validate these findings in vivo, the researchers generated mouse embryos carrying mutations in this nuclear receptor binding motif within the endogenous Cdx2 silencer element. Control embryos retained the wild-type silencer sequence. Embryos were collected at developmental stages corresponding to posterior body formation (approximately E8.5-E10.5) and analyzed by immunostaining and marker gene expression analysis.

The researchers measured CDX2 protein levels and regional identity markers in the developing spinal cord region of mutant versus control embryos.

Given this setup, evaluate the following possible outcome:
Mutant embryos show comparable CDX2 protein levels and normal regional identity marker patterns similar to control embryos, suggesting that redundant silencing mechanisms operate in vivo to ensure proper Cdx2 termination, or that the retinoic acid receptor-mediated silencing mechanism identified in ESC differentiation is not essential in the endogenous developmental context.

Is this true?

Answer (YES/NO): NO